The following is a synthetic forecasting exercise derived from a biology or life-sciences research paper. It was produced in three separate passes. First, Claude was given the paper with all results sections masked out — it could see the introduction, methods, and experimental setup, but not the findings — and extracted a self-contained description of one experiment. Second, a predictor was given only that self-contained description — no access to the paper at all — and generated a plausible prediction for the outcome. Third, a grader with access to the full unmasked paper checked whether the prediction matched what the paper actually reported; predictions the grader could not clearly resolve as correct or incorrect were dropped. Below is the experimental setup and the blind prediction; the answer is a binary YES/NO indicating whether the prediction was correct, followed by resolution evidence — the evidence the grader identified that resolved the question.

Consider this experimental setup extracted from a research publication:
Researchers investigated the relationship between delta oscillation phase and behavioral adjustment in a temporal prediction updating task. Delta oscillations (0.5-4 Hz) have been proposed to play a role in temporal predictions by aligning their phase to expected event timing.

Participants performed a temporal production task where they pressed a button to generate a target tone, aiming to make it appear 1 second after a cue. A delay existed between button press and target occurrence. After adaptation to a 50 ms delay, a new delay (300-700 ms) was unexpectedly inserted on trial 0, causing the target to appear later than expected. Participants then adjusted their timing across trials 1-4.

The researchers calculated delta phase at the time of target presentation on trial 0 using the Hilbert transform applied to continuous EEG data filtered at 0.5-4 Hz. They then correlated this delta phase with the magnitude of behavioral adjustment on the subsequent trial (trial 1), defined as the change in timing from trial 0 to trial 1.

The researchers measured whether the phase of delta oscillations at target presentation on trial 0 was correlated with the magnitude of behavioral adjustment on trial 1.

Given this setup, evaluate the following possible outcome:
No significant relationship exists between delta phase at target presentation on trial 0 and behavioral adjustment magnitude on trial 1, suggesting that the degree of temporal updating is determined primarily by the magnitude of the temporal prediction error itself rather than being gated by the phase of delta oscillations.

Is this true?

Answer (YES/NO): NO